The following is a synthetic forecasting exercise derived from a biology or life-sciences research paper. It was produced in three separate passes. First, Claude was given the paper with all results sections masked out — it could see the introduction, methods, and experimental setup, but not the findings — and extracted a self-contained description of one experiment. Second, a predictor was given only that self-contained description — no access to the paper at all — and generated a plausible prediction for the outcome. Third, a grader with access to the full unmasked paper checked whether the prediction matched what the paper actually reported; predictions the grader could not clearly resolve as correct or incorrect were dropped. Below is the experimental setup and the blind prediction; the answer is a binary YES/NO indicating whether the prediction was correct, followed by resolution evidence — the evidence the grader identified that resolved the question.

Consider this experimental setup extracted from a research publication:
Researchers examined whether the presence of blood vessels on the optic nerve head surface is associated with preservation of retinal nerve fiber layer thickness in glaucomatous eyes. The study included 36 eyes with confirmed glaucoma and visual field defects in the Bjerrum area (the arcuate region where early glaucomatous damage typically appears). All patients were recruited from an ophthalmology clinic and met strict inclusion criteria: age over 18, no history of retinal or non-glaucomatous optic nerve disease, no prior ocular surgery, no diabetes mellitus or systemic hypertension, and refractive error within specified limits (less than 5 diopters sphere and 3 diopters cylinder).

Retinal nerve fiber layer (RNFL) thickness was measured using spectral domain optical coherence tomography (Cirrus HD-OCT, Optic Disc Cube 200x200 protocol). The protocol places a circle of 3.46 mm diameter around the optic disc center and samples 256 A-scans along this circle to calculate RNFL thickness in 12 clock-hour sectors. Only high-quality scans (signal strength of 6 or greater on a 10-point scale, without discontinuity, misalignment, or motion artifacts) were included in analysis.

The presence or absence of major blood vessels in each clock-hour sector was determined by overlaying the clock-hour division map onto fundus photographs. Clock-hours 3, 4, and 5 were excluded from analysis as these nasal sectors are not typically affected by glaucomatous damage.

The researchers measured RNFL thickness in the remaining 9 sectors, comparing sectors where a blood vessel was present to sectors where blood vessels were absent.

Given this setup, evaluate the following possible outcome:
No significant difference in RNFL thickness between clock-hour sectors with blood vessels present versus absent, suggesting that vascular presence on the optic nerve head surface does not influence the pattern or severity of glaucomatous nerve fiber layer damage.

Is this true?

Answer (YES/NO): NO